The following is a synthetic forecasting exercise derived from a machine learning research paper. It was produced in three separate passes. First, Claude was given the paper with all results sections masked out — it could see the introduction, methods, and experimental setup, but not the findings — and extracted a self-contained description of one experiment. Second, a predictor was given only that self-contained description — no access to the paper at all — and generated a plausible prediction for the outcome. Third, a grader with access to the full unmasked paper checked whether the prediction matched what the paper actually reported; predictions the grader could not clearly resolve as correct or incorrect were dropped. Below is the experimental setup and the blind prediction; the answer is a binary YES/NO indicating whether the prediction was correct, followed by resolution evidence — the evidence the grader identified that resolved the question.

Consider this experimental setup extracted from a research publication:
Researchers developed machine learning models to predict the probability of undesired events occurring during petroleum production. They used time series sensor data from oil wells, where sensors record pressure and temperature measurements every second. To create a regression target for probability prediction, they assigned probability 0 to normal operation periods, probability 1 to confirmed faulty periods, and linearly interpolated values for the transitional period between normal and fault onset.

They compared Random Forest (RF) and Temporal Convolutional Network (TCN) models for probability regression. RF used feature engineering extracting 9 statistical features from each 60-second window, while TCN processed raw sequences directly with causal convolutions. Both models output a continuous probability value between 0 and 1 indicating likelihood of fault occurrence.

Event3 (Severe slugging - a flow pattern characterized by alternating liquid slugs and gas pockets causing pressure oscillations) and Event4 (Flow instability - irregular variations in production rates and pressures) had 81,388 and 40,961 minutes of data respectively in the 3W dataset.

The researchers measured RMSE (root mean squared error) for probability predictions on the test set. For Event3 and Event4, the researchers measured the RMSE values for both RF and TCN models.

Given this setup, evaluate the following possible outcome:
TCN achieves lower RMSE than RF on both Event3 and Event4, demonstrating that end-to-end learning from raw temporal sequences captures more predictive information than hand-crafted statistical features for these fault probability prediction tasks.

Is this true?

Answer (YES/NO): NO